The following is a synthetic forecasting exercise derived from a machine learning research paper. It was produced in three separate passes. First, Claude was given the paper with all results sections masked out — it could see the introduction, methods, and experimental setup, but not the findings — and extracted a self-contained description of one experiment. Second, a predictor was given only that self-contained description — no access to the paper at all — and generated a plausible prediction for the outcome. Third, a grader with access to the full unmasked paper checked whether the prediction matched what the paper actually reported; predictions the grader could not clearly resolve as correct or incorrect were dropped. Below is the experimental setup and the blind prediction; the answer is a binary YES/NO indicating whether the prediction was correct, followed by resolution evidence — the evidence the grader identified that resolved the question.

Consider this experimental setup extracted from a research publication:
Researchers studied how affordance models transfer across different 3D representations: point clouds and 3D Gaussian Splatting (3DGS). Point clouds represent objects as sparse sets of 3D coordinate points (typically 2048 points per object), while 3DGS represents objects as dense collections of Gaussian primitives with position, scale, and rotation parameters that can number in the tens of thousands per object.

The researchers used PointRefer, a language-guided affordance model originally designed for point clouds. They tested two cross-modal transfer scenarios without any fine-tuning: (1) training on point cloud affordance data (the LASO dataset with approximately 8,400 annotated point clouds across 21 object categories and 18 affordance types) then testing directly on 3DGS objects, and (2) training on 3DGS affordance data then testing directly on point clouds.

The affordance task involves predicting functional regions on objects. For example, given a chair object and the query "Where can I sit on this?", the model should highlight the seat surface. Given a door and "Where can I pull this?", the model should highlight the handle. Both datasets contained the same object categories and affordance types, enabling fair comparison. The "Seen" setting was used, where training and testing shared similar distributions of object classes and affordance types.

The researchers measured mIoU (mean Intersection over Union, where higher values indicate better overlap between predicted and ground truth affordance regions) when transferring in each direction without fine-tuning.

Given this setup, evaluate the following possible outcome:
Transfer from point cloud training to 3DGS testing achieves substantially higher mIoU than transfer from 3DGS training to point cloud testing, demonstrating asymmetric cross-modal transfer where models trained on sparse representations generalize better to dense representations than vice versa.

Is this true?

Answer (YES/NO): YES